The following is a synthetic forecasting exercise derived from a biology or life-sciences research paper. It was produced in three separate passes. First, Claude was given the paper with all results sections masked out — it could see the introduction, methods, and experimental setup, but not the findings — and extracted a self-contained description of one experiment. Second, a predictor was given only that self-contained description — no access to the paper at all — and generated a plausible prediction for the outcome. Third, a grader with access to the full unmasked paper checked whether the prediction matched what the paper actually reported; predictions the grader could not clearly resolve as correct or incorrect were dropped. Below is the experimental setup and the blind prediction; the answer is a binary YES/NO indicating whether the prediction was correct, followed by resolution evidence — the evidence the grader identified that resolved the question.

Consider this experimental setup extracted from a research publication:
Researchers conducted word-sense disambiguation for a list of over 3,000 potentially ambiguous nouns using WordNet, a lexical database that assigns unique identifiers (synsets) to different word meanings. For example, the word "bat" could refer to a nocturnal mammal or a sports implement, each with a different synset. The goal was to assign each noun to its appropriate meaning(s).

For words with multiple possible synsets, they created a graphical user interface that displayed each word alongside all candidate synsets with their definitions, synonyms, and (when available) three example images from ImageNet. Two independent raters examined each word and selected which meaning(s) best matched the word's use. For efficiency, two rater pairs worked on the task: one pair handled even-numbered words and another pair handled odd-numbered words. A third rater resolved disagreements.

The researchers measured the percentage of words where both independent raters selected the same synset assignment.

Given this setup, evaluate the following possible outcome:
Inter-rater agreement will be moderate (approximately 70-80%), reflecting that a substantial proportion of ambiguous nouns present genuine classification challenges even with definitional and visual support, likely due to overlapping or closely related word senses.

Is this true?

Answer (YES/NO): NO